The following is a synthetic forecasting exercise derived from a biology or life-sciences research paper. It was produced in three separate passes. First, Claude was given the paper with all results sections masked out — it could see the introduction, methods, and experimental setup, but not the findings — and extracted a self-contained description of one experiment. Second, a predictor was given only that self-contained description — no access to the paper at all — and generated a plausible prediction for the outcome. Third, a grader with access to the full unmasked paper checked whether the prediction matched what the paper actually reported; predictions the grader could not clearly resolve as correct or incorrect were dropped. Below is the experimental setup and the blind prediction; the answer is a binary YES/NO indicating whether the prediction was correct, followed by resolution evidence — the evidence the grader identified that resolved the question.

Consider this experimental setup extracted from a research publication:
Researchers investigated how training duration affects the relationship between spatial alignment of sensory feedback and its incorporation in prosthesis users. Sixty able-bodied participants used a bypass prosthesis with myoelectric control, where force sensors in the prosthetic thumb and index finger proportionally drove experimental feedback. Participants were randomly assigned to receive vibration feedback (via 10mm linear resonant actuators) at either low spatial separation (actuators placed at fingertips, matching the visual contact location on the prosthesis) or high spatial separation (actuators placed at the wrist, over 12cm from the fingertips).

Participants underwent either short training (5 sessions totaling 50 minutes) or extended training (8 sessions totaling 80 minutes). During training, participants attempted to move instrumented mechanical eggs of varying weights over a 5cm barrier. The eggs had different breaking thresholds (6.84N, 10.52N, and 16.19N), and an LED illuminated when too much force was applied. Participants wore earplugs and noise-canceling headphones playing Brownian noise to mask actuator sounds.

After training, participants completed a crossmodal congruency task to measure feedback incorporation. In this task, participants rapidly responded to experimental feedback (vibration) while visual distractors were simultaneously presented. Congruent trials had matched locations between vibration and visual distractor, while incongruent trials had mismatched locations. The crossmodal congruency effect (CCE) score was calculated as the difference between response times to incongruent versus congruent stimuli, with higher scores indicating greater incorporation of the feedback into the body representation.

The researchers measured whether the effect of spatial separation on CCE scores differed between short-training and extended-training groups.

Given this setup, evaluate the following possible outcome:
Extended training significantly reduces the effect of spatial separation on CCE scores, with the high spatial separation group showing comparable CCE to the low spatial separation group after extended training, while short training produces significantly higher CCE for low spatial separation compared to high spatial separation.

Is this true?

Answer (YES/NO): NO